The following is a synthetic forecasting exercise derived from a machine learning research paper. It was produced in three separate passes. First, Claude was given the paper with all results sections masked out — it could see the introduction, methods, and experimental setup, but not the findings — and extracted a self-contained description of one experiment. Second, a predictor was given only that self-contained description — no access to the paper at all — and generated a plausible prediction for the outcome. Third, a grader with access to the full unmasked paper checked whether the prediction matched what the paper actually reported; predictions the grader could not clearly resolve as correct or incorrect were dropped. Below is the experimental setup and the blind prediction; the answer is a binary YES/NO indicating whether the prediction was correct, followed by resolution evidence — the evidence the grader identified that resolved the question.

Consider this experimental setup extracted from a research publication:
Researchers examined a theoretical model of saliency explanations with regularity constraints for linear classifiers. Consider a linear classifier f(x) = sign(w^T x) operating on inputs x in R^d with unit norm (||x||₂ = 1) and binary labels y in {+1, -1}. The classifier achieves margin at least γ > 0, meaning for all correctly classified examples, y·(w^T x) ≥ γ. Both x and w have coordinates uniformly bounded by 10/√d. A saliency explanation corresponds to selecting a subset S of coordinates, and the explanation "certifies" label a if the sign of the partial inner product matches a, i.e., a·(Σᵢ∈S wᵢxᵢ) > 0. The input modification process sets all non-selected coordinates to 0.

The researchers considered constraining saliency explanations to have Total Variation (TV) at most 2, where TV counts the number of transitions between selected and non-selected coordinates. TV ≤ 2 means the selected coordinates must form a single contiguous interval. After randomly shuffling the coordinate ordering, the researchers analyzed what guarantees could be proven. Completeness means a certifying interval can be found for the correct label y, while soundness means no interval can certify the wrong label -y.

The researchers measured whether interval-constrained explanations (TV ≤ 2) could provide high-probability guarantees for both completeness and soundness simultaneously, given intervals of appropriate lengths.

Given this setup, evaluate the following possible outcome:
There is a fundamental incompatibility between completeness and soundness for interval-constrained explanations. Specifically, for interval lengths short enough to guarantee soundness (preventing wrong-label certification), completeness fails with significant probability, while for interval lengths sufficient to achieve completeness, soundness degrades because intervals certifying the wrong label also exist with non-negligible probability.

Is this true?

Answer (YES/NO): NO